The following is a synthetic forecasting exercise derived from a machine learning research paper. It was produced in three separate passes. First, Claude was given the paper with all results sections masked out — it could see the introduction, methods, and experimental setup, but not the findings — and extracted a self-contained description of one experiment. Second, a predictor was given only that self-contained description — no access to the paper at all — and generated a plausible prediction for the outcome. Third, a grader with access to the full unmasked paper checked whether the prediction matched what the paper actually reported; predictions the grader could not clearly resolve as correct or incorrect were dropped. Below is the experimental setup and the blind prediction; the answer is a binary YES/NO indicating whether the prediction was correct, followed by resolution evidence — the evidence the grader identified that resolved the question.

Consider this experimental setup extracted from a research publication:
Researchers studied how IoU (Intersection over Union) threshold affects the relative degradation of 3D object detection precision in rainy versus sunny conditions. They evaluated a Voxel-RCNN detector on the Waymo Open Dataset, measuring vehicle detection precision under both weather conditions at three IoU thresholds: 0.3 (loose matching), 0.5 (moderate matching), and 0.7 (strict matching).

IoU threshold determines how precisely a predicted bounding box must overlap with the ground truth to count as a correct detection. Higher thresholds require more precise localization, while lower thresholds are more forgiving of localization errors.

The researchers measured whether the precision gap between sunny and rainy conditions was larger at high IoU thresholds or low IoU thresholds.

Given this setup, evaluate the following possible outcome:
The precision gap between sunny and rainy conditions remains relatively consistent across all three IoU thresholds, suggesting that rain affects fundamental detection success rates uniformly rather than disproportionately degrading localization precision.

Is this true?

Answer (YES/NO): NO